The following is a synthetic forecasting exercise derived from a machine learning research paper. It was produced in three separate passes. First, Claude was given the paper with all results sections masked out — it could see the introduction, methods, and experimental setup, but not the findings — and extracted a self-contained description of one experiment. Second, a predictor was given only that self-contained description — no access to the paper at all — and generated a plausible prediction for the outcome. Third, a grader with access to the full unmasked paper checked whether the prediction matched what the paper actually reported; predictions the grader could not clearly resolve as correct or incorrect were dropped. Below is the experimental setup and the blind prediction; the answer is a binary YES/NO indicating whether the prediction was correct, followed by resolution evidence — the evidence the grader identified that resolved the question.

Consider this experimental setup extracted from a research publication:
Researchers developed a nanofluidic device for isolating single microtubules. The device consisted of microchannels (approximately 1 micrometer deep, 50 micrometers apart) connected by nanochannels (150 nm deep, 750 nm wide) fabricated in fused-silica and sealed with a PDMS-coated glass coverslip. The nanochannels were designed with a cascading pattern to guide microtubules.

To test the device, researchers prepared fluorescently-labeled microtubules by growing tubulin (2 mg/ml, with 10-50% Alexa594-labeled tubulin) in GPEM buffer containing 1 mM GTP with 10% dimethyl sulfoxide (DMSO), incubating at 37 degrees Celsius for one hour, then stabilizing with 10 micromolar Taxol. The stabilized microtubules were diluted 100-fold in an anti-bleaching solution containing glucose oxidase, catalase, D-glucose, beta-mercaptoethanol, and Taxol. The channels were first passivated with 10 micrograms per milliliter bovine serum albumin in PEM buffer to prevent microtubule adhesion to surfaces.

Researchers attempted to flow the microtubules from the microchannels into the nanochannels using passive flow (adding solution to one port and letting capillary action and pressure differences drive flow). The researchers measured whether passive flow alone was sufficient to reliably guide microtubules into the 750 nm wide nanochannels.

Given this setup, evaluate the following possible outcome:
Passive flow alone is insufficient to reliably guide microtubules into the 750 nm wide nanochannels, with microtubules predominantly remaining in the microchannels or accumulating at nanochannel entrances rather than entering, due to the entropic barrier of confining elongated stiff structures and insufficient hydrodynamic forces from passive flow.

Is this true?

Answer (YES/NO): YES